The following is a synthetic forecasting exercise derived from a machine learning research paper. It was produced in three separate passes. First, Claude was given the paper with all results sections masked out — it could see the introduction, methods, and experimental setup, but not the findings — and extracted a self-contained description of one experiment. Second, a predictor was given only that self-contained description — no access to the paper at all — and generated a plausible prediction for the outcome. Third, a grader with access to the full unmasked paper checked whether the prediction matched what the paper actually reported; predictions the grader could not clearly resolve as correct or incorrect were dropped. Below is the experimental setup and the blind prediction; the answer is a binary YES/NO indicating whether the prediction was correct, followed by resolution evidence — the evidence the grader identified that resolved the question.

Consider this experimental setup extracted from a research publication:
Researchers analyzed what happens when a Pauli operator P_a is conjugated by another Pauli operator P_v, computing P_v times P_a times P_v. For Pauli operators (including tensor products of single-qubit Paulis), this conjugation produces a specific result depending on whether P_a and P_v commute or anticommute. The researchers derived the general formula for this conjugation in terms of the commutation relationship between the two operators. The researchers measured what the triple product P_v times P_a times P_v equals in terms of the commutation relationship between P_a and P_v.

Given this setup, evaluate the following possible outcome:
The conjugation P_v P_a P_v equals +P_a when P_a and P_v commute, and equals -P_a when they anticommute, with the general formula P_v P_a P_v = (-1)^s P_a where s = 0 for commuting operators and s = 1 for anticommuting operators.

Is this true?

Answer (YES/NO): YES